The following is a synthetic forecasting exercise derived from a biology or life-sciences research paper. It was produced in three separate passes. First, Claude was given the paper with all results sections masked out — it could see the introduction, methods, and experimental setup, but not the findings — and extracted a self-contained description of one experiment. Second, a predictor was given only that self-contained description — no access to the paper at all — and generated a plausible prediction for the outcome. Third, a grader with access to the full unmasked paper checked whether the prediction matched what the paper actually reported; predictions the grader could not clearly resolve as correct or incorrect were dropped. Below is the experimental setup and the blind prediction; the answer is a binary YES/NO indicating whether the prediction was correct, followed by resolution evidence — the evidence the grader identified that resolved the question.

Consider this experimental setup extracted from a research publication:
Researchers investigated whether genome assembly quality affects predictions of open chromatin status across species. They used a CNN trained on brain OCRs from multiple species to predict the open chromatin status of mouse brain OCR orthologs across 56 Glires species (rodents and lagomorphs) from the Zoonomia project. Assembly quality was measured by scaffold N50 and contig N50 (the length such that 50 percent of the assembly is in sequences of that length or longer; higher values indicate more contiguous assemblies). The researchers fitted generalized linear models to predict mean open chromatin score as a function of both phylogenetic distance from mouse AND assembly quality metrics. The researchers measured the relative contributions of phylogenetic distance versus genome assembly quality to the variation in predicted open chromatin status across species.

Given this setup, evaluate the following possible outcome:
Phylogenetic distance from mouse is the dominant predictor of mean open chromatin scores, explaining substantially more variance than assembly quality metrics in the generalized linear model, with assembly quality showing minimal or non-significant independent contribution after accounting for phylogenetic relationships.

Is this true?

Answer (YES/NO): YES